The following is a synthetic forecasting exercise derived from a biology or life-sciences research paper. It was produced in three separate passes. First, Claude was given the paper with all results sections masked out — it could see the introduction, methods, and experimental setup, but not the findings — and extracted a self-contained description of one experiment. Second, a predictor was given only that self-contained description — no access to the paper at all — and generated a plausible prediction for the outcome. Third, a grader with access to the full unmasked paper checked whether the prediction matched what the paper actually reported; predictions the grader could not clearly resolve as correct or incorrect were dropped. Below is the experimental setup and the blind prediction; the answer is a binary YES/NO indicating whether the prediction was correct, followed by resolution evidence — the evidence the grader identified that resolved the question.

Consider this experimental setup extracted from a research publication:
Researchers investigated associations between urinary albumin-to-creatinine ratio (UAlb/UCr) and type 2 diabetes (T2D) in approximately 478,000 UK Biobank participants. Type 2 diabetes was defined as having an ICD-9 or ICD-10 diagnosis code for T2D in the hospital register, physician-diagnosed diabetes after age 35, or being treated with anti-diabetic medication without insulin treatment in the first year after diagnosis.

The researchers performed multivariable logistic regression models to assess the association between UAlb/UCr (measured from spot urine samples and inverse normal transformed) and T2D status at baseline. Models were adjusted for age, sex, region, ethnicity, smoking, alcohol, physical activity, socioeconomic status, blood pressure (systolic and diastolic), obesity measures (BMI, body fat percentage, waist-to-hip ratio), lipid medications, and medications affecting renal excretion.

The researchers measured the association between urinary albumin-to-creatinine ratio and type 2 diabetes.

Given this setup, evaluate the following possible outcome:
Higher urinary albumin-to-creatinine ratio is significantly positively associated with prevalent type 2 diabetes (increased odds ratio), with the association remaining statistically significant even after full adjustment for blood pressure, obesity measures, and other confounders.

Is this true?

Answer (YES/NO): YES